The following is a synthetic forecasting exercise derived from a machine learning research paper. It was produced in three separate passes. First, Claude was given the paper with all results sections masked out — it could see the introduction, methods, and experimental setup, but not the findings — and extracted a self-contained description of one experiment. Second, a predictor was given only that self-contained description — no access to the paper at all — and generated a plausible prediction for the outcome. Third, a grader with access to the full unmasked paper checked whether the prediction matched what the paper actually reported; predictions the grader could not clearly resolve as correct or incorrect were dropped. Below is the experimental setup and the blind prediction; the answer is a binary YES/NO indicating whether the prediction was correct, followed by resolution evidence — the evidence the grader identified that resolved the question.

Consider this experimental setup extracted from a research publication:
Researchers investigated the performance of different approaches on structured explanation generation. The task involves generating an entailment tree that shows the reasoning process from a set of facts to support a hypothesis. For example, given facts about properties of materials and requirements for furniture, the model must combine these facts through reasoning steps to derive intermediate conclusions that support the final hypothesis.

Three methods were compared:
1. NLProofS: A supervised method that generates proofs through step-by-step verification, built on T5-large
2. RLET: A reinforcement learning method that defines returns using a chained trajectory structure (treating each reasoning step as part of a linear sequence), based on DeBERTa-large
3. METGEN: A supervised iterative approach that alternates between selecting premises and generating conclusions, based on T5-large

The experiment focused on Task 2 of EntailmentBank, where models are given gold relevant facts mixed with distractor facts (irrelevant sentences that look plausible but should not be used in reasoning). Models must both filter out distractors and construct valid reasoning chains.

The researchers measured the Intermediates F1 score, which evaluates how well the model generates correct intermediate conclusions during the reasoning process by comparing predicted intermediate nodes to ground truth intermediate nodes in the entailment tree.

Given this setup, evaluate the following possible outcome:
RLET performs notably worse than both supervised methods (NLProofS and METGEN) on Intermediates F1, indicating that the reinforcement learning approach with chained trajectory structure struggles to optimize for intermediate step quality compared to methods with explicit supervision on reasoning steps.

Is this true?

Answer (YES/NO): YES